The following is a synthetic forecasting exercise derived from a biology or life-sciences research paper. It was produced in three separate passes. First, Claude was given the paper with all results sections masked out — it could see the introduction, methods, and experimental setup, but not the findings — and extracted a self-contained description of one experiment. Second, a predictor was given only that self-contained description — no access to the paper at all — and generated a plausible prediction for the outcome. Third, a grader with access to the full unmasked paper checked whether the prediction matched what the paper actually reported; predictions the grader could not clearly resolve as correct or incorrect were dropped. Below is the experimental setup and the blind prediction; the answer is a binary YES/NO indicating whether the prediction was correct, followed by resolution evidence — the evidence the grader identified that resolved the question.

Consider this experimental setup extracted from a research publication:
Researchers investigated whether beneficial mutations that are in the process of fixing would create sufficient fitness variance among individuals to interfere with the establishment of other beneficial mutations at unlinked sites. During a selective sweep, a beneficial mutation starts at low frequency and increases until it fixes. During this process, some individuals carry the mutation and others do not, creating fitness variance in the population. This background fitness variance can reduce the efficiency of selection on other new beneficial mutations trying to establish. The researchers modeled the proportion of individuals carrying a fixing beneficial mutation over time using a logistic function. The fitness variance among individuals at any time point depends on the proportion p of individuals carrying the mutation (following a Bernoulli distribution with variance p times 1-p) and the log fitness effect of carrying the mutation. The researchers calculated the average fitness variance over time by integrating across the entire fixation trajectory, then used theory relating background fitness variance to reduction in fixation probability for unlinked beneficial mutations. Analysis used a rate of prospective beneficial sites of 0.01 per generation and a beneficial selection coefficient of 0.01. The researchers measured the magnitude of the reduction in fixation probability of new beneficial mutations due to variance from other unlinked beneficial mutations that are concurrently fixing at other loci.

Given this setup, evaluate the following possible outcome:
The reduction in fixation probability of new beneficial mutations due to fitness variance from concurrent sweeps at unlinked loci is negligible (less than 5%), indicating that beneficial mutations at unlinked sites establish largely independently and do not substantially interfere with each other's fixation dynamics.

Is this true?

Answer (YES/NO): YES